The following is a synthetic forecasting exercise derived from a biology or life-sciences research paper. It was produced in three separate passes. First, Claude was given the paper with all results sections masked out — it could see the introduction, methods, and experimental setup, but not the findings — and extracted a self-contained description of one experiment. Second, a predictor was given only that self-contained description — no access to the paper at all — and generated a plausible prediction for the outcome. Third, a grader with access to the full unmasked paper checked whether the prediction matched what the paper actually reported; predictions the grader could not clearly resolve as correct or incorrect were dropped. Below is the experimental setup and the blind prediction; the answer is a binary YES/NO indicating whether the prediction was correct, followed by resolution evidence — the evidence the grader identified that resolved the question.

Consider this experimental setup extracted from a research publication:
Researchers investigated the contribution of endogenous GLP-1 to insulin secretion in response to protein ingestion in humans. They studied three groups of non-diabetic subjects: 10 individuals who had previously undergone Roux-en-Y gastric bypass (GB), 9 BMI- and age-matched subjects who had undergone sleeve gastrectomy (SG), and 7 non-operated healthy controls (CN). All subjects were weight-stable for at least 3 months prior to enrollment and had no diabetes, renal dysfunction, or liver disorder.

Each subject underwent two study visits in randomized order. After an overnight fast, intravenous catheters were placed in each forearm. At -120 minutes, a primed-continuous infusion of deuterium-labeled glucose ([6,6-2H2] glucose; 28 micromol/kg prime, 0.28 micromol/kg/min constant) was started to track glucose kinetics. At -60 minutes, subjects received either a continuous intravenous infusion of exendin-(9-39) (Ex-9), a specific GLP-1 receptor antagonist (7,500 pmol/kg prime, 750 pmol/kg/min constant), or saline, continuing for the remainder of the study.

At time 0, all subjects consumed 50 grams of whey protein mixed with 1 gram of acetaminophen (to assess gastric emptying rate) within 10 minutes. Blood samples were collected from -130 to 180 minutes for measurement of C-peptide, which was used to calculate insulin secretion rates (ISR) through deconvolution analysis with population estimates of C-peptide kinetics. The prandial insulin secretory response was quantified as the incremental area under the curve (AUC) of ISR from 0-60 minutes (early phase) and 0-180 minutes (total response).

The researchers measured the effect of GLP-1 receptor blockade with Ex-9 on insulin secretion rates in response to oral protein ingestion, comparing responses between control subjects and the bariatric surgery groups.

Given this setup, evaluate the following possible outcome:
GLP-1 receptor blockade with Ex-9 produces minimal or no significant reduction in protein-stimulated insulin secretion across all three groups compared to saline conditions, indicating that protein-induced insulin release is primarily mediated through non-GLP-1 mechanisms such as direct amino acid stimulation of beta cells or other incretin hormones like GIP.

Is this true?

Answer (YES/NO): NO